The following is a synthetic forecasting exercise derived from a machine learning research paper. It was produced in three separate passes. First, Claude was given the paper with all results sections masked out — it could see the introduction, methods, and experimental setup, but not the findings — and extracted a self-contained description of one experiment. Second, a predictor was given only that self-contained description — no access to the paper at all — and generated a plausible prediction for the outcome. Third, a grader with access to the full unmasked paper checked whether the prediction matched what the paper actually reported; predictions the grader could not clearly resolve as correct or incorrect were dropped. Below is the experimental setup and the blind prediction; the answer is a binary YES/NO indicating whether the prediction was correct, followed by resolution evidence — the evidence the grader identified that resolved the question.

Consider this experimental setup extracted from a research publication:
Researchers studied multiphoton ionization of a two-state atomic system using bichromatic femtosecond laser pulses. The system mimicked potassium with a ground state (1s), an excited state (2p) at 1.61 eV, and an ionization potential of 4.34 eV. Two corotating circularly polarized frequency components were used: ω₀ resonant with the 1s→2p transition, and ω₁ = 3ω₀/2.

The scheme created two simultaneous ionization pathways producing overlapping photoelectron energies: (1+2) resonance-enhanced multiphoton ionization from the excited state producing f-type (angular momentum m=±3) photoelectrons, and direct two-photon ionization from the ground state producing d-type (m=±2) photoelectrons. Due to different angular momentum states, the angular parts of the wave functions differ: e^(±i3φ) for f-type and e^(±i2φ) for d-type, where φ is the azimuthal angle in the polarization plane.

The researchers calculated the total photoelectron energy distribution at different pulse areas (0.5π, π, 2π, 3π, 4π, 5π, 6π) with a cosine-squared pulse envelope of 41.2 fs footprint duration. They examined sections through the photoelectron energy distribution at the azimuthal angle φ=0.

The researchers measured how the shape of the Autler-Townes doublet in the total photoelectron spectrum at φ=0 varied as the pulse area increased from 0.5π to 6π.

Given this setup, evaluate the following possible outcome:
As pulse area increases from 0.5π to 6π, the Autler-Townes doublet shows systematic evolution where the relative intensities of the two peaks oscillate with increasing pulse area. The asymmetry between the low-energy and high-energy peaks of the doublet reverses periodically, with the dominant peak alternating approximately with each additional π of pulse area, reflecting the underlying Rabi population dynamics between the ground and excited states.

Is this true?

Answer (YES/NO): NO